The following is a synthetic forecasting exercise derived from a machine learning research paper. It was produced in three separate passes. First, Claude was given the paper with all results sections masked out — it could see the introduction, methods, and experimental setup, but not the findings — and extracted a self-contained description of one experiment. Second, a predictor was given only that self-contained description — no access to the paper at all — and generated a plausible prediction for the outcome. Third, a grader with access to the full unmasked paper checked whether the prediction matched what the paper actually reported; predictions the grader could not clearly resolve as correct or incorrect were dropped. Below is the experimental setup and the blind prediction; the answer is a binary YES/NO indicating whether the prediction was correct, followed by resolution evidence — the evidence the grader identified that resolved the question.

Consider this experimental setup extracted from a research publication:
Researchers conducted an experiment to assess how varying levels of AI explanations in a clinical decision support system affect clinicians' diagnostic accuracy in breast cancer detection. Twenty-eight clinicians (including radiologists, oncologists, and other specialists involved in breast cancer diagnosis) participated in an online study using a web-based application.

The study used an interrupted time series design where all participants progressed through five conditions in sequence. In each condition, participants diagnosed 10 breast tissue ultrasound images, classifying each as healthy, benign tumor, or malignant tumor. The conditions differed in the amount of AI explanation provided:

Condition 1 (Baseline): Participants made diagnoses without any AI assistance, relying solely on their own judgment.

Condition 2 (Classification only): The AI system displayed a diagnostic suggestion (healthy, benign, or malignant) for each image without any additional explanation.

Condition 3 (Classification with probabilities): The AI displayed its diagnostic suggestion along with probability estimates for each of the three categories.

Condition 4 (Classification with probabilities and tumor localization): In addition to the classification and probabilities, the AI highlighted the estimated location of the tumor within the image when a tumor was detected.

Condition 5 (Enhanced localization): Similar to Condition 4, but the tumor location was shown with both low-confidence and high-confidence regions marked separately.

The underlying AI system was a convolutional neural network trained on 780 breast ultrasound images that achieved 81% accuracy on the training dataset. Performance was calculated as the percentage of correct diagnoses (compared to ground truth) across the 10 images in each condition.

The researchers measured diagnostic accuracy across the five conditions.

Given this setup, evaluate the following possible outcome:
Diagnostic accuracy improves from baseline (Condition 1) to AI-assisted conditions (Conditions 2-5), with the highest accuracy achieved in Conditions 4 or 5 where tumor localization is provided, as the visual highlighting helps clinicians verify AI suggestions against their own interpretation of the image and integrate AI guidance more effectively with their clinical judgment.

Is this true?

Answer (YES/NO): NO